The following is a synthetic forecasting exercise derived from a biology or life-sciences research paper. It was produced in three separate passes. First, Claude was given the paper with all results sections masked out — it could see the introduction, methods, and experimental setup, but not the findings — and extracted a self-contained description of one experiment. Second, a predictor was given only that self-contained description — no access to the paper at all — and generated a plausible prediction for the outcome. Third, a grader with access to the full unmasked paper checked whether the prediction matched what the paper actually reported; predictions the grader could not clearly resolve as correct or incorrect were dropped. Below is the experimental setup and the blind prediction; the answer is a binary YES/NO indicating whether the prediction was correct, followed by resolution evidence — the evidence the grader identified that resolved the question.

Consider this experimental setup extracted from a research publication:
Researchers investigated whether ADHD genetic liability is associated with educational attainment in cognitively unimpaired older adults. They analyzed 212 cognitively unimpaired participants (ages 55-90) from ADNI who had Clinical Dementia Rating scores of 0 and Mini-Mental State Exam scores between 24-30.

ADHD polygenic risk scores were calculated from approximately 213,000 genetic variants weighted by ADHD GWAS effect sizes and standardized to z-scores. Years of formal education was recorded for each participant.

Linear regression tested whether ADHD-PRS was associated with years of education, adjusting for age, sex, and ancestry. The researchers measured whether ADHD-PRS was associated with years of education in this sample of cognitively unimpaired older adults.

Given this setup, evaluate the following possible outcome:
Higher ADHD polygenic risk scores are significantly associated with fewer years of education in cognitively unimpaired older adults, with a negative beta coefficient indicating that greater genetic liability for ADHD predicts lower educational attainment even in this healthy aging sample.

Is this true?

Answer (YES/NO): YES